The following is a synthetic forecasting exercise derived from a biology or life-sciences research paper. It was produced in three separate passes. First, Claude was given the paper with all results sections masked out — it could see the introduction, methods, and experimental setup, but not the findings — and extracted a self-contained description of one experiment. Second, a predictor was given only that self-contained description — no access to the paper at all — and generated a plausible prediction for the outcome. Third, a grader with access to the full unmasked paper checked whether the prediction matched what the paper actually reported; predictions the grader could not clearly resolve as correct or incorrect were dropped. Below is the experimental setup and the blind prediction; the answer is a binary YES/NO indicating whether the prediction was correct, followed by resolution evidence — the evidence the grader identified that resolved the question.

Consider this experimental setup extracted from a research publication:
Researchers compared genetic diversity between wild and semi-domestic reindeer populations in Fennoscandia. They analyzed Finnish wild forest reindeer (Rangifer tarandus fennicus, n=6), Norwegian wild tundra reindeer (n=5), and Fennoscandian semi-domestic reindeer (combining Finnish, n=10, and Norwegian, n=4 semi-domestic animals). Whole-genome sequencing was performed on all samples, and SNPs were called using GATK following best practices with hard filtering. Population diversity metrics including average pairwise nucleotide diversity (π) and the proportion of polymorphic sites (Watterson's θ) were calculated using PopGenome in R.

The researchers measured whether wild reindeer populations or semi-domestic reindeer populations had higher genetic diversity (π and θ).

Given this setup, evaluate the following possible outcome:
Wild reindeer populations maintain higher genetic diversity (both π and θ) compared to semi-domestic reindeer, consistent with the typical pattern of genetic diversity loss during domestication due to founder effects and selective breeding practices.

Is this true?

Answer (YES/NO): NO